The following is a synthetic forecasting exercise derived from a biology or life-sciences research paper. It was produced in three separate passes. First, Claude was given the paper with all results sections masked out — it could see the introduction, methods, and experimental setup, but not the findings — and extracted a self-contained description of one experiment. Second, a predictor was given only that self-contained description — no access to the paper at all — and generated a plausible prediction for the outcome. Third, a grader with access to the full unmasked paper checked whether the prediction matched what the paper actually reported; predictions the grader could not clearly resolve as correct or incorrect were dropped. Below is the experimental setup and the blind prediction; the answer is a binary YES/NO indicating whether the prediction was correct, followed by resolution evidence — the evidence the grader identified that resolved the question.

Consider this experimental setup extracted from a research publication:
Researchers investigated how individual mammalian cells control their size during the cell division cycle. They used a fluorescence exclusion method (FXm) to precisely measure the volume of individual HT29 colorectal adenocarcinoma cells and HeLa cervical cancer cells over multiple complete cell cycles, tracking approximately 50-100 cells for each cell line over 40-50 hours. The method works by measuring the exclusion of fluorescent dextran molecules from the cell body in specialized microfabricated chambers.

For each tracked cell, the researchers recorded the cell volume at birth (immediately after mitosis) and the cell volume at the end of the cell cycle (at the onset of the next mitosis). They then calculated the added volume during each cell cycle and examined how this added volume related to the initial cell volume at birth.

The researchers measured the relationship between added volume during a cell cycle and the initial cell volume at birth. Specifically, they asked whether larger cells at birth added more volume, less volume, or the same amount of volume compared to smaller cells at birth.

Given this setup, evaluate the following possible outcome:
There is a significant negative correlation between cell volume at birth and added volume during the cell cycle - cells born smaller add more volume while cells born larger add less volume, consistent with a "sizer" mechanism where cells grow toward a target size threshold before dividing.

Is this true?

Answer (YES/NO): NO